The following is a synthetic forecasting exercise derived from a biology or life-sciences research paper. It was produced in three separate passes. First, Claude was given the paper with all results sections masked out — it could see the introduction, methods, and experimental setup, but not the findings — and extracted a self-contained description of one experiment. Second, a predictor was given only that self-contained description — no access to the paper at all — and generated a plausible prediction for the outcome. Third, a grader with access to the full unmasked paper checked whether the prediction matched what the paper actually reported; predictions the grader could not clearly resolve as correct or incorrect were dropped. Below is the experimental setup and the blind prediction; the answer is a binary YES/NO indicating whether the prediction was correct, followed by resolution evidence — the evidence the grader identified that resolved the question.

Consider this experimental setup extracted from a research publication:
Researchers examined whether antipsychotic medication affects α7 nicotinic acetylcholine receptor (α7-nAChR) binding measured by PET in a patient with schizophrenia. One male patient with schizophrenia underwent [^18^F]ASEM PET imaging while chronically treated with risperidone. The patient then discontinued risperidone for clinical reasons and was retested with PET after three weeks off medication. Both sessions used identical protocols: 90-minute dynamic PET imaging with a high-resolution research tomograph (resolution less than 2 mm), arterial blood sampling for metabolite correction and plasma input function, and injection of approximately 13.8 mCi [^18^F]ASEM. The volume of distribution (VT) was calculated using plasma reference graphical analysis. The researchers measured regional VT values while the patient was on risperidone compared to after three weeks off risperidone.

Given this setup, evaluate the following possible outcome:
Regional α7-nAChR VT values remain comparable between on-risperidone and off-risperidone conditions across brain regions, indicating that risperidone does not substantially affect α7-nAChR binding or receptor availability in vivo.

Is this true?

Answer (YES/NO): YES